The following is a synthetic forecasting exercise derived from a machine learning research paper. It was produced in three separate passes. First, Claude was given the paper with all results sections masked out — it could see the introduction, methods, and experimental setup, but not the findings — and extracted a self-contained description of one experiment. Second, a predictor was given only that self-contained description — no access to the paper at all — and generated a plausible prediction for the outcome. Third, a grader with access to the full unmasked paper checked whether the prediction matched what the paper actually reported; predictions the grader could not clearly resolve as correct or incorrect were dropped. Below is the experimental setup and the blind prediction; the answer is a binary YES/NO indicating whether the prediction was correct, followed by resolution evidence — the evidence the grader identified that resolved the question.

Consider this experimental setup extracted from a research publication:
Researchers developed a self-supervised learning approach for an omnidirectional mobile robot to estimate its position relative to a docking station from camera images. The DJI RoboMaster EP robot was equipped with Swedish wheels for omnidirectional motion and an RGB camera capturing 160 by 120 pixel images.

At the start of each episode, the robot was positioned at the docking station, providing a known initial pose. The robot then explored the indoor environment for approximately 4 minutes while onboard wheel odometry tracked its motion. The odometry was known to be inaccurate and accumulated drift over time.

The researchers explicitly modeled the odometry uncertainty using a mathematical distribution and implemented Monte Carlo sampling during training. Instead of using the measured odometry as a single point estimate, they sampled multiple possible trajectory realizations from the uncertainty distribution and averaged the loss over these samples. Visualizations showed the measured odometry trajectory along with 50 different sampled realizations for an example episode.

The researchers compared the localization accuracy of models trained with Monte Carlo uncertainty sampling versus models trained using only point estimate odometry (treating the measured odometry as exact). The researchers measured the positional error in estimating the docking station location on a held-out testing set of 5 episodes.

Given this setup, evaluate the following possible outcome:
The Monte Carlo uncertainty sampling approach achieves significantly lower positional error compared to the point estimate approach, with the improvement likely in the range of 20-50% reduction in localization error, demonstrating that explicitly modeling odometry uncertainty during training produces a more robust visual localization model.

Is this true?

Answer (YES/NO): YES